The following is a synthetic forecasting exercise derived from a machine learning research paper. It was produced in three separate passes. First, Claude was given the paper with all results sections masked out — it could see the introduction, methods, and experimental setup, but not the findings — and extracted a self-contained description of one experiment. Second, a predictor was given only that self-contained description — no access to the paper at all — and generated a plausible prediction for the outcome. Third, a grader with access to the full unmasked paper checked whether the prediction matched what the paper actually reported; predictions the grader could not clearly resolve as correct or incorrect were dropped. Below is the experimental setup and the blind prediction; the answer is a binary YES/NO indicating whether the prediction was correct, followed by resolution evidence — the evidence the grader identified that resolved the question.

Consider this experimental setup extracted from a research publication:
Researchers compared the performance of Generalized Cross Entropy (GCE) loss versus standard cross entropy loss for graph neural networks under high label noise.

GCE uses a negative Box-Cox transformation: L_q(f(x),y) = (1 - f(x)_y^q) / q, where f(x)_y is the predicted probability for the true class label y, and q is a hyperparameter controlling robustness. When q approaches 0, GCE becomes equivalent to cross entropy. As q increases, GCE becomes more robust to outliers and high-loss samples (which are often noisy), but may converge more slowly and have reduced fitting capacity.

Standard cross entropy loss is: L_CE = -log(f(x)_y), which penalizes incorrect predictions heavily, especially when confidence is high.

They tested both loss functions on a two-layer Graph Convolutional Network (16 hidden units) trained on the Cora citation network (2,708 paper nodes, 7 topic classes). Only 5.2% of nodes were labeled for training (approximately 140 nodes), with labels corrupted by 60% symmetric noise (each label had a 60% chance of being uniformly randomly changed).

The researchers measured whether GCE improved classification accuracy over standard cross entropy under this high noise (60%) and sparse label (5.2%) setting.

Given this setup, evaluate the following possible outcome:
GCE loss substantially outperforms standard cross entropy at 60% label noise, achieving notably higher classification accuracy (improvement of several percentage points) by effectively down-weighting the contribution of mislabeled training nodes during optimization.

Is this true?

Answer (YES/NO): NO